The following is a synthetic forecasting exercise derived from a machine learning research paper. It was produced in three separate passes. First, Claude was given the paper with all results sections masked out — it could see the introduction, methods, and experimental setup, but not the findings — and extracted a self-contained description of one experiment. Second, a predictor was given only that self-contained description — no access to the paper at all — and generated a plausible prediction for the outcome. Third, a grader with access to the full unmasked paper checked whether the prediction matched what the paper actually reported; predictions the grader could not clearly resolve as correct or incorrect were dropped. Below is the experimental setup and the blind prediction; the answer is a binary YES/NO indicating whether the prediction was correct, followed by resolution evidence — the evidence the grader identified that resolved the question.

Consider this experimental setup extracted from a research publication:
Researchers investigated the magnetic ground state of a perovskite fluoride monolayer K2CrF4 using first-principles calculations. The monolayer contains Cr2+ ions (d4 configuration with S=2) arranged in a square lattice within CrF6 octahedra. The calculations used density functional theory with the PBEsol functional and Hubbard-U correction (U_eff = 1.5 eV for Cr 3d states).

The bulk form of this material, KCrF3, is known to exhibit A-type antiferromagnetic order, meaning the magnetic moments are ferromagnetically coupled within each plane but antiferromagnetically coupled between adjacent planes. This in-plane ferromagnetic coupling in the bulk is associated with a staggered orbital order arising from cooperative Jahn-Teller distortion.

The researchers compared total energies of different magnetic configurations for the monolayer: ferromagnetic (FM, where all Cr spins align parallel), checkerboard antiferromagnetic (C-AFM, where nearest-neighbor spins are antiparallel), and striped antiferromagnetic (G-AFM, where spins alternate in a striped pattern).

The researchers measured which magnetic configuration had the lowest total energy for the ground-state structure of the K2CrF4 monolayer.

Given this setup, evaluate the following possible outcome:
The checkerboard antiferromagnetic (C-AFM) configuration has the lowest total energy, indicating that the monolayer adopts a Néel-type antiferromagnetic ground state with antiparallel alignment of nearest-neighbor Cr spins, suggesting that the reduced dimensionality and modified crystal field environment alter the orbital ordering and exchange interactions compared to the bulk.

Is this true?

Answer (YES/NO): NO